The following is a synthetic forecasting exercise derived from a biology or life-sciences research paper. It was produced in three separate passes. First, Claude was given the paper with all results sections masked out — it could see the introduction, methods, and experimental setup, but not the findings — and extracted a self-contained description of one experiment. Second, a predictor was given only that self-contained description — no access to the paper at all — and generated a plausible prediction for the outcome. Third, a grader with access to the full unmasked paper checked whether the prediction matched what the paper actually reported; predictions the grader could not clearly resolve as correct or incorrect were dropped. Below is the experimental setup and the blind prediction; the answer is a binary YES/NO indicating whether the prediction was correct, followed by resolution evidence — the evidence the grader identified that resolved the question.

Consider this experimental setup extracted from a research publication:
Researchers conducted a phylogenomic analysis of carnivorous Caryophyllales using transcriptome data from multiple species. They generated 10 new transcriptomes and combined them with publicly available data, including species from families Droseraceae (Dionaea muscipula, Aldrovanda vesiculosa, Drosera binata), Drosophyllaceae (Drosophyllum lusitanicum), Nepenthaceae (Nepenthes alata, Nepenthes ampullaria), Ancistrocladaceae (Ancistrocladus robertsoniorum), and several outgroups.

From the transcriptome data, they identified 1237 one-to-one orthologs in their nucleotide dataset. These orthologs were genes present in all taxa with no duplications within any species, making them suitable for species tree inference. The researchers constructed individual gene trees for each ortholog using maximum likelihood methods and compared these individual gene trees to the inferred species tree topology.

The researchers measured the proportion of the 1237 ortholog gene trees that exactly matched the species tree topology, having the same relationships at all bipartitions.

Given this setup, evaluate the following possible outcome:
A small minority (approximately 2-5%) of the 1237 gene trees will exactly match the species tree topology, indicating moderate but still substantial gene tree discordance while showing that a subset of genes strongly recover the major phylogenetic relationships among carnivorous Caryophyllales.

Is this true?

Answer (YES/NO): NO